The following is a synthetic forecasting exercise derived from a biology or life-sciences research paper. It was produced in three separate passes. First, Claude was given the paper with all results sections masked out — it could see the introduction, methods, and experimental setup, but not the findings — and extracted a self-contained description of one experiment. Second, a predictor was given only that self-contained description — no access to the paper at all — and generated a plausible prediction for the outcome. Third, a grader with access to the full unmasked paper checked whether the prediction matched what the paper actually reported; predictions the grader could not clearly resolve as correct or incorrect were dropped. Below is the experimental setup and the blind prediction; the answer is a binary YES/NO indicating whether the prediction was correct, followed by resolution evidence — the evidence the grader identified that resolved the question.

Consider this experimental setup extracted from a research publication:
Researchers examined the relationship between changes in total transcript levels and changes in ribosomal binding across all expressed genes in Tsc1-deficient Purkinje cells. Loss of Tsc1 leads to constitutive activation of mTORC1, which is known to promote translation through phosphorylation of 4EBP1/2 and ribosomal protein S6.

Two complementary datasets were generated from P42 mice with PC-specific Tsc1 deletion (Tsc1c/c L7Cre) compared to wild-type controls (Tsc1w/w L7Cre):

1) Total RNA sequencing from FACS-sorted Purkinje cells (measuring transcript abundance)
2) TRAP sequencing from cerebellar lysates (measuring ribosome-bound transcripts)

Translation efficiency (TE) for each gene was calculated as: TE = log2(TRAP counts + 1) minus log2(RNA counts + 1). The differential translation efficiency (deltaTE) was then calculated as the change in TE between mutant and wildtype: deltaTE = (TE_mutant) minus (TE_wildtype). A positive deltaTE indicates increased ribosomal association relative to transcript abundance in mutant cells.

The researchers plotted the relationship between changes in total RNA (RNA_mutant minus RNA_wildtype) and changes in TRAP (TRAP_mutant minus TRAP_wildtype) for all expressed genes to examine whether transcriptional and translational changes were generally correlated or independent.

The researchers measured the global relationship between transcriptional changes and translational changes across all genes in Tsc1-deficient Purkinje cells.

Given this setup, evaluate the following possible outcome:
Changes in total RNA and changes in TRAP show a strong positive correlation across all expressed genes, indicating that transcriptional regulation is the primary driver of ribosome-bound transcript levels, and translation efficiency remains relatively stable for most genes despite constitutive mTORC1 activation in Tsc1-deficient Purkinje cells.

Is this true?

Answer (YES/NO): NO